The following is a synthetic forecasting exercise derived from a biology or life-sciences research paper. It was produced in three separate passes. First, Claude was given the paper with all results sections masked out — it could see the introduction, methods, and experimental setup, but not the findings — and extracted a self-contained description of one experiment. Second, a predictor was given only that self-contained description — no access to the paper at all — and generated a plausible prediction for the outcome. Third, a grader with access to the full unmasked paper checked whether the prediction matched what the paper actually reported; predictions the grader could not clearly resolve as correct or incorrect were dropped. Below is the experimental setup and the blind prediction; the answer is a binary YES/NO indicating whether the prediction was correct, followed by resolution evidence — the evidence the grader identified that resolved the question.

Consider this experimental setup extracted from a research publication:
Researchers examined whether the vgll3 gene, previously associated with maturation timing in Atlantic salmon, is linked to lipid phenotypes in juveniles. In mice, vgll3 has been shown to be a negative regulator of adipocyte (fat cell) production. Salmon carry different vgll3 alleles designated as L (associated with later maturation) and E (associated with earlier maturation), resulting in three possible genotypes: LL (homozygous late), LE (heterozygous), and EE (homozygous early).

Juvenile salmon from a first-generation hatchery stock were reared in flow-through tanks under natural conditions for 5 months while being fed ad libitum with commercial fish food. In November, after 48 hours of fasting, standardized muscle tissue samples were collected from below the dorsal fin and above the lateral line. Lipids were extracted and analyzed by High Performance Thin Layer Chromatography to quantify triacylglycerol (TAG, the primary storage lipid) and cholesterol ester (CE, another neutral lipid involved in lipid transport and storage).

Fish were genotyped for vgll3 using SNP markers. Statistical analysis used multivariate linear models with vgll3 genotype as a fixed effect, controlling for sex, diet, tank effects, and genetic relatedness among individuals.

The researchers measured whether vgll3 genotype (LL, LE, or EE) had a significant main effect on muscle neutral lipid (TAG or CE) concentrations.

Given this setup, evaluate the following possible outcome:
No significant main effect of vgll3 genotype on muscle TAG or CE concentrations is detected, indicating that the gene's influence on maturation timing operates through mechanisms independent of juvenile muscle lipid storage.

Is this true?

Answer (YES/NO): YES